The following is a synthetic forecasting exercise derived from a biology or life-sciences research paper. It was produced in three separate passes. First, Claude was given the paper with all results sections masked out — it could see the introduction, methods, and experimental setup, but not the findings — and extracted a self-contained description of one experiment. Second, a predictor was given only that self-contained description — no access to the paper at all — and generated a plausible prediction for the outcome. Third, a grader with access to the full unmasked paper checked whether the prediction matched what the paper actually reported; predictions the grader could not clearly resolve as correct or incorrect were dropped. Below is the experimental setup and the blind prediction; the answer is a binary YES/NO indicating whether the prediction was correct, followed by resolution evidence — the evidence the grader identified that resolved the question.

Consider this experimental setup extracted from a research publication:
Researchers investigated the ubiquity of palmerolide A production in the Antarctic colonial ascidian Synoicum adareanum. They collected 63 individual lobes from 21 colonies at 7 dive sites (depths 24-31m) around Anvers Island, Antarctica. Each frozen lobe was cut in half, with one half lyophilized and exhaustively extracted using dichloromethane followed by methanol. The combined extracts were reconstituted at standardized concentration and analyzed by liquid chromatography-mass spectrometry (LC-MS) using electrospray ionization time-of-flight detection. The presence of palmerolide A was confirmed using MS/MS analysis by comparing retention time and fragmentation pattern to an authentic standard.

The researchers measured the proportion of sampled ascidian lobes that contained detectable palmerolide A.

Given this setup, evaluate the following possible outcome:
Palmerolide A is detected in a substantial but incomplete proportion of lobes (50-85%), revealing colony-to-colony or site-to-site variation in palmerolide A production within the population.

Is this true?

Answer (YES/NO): NO